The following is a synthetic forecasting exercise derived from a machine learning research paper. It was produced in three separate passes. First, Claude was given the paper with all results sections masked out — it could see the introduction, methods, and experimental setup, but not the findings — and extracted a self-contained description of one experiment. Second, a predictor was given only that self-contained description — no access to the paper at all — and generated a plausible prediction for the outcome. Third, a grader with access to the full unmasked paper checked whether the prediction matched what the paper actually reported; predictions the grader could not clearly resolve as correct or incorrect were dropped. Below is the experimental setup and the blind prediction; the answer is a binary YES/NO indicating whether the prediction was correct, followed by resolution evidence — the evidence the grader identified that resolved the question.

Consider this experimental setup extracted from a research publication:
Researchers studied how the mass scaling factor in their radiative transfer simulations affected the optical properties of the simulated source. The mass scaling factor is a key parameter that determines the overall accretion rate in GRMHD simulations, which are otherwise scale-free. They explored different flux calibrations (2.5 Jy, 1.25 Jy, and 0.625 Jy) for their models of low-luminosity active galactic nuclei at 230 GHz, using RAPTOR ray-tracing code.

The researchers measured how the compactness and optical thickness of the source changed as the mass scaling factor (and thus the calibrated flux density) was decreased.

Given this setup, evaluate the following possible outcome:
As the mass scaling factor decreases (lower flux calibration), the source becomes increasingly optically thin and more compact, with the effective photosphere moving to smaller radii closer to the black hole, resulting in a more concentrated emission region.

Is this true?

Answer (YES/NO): YES